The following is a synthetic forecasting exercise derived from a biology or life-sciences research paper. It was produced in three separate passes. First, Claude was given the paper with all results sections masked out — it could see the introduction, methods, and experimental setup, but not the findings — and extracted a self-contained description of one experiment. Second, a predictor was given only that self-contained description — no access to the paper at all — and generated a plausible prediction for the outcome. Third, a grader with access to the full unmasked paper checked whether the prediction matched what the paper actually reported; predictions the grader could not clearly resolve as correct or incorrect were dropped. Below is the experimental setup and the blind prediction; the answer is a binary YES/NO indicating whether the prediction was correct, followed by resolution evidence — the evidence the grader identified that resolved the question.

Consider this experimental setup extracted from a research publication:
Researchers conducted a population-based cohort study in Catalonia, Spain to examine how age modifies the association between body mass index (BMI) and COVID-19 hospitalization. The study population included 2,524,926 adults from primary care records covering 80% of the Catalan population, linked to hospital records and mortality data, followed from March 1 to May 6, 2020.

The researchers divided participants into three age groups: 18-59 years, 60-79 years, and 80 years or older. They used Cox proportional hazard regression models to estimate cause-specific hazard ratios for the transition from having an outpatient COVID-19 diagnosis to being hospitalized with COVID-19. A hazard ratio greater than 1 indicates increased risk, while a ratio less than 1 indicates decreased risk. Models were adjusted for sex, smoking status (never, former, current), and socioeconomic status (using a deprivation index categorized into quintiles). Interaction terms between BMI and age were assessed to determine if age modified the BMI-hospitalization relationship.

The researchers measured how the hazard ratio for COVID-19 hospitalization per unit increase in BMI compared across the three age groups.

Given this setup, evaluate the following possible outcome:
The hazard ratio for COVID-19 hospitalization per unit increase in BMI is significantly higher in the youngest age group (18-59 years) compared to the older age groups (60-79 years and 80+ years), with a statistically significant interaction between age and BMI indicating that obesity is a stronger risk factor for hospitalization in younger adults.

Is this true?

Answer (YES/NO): NO